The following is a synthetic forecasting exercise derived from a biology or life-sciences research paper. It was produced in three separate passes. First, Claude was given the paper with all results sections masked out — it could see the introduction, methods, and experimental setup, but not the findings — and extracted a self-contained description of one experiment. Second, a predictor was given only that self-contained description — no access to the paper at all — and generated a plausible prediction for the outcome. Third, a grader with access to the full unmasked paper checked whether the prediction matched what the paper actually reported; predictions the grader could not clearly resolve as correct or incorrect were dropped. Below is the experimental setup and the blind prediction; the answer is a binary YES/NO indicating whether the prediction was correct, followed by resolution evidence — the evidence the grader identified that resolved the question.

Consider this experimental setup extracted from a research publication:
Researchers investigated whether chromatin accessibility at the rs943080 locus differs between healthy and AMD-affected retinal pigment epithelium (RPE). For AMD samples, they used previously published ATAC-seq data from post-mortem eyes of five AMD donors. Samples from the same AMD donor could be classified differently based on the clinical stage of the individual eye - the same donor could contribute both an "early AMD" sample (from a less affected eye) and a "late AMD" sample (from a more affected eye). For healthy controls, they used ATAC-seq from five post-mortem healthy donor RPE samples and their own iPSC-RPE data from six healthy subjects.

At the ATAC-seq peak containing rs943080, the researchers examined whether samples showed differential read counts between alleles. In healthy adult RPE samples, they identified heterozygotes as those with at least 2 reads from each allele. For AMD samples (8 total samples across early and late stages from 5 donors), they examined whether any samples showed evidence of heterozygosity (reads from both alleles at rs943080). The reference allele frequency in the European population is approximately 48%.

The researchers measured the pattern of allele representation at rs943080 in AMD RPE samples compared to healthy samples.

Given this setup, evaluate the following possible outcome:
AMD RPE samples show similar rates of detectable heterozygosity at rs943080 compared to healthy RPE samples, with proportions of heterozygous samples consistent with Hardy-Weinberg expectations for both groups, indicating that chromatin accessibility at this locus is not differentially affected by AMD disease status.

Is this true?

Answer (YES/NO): NO